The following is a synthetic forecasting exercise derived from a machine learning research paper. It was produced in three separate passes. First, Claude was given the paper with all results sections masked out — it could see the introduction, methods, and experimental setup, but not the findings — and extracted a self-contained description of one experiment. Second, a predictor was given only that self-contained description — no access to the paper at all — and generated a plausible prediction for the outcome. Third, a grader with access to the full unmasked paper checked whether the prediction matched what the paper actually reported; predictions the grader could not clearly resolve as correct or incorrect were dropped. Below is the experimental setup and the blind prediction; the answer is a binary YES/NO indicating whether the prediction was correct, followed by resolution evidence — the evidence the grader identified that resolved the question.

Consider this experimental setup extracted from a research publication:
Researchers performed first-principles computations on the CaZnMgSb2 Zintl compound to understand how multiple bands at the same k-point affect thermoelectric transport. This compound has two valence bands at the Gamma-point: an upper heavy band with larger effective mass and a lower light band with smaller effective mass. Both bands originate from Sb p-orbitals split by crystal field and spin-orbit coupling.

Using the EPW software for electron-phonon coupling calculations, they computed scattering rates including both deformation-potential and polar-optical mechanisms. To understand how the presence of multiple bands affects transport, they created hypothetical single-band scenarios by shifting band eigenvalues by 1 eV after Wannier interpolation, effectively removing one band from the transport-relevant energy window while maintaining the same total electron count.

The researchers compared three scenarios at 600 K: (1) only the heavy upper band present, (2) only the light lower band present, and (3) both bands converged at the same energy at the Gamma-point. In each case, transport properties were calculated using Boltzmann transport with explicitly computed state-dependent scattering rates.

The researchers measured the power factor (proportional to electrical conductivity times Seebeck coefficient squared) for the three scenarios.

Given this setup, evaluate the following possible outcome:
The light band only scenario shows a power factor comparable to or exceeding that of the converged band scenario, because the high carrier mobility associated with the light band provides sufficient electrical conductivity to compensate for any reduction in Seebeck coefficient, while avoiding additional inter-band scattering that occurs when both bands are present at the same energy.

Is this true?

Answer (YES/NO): YES